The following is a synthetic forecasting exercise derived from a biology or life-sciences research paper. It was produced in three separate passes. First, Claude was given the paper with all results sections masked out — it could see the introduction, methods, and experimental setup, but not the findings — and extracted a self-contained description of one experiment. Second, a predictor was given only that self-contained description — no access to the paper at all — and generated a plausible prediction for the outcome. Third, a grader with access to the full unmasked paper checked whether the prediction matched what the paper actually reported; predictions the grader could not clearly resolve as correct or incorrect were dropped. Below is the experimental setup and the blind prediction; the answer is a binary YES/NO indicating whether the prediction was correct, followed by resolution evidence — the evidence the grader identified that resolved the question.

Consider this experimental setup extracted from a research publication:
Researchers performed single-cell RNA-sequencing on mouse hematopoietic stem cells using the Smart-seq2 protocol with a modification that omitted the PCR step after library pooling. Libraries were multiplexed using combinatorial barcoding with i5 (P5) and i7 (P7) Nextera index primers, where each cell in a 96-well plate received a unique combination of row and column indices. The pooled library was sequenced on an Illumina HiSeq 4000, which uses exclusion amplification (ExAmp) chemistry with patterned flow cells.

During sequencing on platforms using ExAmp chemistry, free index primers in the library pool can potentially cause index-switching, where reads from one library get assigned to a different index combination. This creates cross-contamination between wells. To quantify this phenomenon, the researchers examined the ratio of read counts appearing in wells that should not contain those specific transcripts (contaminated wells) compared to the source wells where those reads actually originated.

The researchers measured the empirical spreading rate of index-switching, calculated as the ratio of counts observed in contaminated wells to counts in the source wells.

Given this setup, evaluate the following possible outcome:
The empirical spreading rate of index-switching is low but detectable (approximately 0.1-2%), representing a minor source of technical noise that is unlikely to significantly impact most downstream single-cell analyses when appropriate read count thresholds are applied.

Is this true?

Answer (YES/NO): NO